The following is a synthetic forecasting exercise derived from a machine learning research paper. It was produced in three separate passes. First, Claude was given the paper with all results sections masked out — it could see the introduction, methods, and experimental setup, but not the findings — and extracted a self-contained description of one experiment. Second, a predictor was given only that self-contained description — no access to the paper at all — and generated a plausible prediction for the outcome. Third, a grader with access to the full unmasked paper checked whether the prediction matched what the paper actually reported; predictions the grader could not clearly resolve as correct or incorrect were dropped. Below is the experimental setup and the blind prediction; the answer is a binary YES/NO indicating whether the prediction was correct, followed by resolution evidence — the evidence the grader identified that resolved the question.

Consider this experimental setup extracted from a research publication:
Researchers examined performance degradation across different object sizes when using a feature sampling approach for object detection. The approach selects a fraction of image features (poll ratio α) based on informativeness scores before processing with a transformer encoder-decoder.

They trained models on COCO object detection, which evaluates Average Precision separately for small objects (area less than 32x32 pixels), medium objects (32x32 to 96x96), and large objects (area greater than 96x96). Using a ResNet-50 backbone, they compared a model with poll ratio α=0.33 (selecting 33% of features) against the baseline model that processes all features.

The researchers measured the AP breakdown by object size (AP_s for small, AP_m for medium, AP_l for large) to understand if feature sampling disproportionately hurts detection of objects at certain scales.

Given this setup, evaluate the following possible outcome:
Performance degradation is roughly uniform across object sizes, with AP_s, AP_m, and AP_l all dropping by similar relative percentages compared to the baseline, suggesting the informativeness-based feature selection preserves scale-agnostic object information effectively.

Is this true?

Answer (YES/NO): NO